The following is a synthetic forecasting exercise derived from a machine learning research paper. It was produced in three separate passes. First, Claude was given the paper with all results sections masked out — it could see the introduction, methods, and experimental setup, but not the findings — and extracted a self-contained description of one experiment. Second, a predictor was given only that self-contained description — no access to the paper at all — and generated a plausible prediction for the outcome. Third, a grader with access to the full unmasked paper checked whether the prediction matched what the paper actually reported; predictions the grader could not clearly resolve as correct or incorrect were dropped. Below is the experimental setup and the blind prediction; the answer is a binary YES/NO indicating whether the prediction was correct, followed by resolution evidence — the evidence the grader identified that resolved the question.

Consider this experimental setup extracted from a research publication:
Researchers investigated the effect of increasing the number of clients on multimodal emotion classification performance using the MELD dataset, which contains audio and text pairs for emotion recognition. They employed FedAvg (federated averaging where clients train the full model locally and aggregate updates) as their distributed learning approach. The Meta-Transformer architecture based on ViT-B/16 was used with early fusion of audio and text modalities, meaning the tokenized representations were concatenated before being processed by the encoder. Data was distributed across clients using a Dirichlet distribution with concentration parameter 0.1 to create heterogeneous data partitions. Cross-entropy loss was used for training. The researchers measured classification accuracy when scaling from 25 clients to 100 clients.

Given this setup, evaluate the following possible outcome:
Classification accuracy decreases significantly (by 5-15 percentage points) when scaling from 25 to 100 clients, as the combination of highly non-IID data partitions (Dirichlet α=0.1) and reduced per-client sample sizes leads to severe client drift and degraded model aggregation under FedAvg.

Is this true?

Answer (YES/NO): YES